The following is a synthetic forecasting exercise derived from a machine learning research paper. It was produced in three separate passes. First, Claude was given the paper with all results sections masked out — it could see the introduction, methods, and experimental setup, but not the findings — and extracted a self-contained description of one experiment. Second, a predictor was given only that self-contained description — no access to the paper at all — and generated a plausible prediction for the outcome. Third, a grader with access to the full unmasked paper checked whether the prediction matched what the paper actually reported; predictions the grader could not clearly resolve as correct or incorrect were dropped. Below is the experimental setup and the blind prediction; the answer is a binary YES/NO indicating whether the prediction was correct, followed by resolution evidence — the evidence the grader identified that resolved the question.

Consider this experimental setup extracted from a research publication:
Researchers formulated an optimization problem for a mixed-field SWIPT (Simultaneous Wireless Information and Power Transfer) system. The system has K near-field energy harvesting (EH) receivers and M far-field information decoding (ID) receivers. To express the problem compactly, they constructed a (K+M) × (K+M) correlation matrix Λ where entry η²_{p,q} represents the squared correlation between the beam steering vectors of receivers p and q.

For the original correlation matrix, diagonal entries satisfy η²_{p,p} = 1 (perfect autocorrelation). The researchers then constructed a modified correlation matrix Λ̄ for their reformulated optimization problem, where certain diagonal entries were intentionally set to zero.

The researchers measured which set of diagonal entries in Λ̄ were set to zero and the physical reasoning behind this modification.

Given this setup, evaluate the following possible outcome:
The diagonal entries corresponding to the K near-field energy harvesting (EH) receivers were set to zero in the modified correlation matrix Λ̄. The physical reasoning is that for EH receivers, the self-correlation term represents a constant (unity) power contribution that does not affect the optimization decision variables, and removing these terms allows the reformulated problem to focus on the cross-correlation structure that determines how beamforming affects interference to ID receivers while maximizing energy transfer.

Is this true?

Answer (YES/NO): NO